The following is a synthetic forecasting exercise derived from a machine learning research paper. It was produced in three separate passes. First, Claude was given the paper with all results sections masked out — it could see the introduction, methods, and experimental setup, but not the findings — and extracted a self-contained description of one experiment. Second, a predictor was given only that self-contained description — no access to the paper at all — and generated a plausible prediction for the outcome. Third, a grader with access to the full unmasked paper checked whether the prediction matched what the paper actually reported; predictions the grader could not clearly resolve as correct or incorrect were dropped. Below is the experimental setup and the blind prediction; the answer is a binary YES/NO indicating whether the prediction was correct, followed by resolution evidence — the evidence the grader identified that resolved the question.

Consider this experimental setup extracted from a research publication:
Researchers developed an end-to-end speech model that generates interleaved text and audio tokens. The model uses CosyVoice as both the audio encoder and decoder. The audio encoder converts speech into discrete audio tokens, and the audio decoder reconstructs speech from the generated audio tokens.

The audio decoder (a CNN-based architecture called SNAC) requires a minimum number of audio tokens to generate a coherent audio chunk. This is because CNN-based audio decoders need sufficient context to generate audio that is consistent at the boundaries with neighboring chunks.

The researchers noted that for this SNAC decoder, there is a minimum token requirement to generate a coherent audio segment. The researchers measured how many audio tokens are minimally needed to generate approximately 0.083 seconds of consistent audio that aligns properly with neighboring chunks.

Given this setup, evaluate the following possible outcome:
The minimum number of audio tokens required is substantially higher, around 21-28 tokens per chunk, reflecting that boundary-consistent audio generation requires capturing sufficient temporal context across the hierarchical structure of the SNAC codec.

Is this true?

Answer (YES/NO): YES